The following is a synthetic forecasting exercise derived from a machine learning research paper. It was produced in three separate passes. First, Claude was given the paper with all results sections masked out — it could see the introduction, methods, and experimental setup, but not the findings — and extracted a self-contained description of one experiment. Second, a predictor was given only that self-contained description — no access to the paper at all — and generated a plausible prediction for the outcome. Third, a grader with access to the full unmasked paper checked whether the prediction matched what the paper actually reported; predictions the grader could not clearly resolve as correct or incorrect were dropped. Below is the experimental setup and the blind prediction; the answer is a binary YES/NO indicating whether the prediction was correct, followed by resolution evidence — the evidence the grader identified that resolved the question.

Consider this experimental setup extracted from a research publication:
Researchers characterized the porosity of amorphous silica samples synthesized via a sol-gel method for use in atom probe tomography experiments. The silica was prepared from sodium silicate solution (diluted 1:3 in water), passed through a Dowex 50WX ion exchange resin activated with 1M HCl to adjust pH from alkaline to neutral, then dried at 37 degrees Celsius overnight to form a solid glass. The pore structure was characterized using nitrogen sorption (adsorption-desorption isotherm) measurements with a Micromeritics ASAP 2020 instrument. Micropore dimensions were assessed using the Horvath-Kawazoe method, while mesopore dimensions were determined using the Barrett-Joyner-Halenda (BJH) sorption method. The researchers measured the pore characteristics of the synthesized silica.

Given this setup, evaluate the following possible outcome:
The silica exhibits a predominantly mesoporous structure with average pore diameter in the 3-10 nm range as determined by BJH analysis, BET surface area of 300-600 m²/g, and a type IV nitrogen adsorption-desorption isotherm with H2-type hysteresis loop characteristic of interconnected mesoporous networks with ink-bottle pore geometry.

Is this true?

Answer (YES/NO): NO